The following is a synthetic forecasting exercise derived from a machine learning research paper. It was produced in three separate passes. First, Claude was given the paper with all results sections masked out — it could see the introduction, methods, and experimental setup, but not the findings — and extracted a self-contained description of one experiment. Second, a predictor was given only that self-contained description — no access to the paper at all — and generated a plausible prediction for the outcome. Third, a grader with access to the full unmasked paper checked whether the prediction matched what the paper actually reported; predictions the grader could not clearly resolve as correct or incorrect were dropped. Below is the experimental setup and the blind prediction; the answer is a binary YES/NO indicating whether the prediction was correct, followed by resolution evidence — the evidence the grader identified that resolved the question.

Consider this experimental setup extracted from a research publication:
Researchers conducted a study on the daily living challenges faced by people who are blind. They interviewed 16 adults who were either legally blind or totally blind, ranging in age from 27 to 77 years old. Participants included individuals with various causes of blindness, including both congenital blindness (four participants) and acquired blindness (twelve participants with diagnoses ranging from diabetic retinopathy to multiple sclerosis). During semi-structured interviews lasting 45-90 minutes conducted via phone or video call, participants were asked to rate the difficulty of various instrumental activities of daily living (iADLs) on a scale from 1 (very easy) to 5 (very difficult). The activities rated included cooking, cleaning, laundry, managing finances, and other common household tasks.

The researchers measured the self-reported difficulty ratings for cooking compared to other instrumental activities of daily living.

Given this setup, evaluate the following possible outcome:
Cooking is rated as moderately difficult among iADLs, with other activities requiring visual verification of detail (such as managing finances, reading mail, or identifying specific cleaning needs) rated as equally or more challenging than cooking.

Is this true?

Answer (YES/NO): YES